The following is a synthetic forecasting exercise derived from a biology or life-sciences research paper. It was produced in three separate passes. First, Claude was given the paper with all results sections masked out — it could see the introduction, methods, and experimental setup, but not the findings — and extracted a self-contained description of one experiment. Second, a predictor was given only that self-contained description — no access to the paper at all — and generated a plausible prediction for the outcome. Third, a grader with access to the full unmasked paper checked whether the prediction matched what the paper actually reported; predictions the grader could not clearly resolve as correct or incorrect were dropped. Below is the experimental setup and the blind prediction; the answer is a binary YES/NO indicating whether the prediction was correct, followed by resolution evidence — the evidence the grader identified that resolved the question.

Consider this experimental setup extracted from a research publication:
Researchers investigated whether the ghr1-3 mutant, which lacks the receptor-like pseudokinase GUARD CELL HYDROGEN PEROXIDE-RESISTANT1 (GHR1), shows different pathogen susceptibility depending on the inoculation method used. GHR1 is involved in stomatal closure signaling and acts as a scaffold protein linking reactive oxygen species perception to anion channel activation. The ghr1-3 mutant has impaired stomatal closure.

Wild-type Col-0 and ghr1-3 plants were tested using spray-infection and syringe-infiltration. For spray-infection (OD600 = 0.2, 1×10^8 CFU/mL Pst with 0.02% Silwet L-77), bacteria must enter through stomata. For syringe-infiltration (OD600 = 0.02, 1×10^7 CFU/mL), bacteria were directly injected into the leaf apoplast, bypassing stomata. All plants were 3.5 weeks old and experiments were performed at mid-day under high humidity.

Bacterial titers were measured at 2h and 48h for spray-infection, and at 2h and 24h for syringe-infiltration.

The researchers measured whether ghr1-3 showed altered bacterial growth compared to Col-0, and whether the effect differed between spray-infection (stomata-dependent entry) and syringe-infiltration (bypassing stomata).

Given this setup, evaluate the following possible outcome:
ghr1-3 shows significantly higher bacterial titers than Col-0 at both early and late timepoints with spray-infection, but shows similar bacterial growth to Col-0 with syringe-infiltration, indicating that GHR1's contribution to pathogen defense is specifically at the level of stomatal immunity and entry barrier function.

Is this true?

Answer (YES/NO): NO